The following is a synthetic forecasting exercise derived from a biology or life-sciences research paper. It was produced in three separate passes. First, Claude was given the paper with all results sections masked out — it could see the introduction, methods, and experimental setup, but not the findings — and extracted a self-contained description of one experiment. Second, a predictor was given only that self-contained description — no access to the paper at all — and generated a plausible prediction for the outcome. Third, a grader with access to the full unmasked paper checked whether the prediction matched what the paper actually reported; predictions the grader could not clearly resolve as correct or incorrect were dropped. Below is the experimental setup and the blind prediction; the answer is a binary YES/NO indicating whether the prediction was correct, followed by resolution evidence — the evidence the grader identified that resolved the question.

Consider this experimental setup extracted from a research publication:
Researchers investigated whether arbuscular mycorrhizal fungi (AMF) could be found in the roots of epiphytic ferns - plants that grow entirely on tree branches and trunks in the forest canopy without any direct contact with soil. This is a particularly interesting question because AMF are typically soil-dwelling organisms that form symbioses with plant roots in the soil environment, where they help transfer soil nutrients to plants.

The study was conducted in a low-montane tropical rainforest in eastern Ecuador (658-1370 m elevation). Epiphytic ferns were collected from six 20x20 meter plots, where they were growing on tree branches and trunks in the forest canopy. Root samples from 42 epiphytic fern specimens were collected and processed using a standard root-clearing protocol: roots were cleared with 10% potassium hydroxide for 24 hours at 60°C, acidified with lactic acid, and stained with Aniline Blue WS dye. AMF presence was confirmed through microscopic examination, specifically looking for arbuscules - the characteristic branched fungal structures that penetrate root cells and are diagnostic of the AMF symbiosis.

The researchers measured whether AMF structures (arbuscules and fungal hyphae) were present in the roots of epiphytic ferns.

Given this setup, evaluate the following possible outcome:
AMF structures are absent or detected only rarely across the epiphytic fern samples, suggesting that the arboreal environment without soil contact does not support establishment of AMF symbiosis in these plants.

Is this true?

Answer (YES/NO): NO